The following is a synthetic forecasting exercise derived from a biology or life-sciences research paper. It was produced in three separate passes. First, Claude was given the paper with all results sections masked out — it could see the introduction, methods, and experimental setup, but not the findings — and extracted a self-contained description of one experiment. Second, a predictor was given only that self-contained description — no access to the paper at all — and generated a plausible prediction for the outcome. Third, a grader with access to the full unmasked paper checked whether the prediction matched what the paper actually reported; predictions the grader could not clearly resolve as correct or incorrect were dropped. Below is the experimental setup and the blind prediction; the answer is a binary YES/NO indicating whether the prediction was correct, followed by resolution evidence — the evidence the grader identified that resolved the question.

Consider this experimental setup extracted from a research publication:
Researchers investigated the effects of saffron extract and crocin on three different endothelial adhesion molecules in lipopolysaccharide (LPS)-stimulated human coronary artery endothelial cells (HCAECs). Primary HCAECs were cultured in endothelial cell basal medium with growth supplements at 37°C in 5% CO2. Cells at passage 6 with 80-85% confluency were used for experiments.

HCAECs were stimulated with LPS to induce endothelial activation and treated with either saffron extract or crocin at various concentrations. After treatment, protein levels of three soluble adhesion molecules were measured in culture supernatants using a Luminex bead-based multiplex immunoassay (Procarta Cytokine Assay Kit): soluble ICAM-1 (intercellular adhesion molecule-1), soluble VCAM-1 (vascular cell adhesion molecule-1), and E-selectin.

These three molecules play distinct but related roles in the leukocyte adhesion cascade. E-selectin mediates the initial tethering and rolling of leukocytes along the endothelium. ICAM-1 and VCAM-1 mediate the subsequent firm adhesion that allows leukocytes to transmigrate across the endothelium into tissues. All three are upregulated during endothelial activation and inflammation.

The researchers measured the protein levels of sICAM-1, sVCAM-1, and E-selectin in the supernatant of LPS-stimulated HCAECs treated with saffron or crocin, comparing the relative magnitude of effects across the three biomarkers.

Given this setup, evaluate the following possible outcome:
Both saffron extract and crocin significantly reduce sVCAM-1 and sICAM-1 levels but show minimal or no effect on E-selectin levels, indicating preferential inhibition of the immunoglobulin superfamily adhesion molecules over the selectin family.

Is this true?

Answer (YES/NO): NO